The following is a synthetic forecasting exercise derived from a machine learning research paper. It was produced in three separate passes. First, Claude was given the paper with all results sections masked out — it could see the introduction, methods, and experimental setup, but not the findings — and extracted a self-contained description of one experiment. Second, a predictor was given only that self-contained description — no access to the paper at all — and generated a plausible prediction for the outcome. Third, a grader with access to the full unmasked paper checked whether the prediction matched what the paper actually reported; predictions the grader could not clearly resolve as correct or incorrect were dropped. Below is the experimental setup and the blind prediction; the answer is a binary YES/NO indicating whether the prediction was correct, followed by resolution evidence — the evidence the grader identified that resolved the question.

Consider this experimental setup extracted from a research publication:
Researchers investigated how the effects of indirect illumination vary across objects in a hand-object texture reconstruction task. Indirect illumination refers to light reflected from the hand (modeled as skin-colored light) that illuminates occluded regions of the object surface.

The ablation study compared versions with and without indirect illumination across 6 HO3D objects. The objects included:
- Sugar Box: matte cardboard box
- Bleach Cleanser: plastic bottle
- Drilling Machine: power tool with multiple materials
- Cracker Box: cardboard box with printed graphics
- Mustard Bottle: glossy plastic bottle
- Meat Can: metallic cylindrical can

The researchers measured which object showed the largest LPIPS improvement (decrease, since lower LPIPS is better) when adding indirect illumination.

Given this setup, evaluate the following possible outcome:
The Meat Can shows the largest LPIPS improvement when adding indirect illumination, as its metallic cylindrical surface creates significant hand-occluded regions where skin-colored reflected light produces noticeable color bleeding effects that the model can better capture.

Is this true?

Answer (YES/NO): NO